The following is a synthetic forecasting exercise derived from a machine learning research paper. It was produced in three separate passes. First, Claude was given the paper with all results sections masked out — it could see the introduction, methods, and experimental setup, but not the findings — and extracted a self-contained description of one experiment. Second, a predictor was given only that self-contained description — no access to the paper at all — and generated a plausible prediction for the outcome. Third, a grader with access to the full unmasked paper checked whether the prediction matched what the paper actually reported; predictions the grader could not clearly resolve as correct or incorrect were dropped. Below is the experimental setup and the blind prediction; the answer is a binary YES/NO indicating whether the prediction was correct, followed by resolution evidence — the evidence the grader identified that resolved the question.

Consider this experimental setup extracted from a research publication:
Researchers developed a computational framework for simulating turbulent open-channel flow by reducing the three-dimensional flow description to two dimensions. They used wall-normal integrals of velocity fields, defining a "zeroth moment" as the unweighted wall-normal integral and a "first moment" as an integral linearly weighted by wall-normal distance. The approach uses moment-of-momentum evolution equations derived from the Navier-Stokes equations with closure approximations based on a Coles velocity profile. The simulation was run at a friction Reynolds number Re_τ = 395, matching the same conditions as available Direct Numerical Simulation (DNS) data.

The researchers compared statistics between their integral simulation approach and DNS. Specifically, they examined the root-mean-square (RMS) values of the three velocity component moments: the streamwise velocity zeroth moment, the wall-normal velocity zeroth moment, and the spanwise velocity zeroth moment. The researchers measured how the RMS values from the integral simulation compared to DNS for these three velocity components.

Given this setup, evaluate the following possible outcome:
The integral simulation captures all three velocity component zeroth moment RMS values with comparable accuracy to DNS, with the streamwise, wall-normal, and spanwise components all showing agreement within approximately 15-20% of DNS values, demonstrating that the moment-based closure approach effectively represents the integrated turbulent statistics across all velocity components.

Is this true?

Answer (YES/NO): NO